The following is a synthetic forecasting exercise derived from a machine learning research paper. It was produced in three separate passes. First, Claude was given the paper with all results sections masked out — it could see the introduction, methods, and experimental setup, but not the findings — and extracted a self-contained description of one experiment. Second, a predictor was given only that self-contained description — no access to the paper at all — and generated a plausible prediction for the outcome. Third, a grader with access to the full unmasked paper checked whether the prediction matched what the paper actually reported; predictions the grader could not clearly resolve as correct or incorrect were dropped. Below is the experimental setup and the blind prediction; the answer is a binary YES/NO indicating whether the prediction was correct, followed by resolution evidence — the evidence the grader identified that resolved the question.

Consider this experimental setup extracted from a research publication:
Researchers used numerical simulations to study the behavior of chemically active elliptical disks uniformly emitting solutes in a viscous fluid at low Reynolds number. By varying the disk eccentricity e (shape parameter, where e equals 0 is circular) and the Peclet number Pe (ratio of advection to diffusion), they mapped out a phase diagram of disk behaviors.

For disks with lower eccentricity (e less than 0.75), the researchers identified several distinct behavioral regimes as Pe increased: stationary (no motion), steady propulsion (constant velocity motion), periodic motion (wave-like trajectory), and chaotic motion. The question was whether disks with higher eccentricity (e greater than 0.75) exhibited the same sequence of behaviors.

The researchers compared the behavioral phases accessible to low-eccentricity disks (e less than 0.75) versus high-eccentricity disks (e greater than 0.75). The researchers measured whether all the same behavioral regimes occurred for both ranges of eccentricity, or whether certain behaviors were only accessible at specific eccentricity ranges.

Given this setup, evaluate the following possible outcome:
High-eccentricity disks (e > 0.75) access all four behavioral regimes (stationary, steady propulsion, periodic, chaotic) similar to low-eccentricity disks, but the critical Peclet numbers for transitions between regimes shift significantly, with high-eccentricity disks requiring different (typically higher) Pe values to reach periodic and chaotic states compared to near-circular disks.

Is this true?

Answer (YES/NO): NO